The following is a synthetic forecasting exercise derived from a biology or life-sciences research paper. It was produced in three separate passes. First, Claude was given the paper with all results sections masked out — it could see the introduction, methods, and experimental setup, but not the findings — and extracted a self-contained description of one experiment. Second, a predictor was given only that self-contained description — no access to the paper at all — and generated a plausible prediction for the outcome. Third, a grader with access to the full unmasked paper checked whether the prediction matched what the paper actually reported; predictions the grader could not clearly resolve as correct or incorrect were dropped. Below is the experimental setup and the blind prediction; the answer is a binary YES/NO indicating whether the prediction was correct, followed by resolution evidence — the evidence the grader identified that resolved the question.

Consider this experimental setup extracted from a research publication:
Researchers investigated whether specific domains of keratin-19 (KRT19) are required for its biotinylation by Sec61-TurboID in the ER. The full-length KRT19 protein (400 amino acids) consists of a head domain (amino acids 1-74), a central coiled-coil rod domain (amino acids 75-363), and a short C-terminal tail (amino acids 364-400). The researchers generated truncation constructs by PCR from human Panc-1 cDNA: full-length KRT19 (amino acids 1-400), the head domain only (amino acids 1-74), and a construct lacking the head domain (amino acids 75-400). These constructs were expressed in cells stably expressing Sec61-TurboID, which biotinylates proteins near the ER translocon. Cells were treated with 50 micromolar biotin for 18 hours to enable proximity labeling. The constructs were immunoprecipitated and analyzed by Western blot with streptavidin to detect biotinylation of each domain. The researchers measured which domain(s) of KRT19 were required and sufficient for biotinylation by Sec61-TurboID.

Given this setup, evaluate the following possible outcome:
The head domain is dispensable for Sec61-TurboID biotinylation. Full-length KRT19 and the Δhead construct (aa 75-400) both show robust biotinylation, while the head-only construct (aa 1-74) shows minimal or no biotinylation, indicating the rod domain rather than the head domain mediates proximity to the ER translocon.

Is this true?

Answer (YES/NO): NO